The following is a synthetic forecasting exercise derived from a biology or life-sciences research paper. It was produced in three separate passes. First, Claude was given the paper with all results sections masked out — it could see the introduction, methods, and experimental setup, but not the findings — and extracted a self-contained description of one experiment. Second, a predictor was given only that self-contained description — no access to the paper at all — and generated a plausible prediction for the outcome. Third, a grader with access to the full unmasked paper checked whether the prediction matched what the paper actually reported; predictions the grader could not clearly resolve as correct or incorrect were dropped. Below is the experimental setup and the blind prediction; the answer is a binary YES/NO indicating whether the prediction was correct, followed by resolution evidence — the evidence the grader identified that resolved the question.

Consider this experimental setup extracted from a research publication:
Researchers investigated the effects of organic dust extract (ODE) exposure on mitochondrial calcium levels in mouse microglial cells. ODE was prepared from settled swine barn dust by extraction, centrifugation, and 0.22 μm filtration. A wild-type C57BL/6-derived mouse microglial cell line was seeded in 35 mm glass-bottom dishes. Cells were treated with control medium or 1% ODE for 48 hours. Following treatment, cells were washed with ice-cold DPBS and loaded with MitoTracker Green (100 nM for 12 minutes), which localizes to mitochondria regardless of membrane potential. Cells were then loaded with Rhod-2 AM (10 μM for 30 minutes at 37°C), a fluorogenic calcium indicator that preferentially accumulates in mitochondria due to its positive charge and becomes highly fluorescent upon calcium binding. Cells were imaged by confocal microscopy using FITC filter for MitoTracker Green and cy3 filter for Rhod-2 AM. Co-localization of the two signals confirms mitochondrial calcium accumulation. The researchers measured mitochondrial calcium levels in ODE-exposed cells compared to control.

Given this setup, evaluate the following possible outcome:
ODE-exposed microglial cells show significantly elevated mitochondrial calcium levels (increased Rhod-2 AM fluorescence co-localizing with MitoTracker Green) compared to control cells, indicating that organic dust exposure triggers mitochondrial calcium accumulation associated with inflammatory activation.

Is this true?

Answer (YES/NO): YES